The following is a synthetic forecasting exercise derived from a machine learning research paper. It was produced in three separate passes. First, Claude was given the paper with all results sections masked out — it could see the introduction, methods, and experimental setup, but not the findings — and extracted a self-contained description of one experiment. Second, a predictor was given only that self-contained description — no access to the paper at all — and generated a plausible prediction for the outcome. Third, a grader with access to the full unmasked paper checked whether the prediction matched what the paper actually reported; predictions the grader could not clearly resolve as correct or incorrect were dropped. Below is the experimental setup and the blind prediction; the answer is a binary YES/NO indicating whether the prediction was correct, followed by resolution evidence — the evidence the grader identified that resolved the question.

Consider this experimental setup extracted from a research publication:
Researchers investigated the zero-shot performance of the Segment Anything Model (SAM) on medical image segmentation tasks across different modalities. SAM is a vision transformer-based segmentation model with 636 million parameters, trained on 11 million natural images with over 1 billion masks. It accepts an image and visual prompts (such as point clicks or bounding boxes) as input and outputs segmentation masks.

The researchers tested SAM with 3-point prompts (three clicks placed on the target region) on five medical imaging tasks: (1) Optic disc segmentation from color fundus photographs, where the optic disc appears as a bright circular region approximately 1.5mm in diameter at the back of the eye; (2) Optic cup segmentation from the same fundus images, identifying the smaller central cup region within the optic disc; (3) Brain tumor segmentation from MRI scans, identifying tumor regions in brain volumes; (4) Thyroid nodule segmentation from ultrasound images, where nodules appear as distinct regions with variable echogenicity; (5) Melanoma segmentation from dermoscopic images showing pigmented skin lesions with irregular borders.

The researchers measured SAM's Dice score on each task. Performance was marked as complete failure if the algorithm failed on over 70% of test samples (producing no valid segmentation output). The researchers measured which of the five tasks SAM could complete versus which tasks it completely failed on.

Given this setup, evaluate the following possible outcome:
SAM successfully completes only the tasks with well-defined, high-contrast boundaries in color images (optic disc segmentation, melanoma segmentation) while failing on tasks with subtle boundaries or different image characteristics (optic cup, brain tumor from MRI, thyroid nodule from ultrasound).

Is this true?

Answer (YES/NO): NO